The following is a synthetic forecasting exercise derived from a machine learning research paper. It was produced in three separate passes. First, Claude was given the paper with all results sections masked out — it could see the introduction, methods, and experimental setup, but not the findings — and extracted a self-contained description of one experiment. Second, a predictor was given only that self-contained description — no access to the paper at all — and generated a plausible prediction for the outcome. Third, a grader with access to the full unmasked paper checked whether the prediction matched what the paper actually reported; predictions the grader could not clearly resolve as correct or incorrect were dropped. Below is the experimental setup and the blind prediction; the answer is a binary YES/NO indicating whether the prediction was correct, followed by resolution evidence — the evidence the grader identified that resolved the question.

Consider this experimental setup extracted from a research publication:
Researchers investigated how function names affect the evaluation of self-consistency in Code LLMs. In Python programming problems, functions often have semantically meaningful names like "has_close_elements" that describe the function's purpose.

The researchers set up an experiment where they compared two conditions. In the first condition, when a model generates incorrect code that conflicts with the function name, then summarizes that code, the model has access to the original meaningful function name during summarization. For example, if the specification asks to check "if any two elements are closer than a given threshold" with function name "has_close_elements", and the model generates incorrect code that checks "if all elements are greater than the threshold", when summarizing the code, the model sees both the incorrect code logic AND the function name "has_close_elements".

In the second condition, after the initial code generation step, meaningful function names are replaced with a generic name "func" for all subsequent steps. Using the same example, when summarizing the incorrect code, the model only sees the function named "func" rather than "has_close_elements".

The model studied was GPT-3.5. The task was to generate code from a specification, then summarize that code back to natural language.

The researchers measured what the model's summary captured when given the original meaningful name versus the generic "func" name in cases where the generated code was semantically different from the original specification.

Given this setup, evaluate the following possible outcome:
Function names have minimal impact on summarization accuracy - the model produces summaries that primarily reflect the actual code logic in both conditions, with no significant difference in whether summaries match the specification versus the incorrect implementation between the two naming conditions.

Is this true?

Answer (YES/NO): NO